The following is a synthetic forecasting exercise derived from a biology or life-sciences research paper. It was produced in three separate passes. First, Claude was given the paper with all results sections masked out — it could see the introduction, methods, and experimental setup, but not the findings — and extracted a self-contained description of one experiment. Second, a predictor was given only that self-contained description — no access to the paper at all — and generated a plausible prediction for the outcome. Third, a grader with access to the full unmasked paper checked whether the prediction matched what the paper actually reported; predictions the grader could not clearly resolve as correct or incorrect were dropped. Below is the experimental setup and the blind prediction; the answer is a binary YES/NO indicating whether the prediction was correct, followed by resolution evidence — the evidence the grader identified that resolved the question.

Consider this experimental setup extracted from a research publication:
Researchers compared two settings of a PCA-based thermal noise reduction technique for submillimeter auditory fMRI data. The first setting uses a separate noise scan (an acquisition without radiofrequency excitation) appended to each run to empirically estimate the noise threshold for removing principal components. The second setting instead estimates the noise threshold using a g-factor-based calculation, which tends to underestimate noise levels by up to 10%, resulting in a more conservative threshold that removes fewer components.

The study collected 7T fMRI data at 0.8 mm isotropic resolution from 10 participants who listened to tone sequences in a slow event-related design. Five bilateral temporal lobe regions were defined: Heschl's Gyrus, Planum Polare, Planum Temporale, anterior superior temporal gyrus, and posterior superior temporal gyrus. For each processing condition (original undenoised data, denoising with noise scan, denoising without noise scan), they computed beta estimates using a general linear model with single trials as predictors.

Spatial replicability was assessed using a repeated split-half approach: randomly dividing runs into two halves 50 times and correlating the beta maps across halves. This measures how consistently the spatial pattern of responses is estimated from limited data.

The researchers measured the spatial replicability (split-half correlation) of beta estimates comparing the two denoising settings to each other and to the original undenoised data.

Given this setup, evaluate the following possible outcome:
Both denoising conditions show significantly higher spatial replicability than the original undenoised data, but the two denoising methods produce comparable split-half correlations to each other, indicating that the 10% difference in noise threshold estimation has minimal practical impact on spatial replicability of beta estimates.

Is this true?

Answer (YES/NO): NO